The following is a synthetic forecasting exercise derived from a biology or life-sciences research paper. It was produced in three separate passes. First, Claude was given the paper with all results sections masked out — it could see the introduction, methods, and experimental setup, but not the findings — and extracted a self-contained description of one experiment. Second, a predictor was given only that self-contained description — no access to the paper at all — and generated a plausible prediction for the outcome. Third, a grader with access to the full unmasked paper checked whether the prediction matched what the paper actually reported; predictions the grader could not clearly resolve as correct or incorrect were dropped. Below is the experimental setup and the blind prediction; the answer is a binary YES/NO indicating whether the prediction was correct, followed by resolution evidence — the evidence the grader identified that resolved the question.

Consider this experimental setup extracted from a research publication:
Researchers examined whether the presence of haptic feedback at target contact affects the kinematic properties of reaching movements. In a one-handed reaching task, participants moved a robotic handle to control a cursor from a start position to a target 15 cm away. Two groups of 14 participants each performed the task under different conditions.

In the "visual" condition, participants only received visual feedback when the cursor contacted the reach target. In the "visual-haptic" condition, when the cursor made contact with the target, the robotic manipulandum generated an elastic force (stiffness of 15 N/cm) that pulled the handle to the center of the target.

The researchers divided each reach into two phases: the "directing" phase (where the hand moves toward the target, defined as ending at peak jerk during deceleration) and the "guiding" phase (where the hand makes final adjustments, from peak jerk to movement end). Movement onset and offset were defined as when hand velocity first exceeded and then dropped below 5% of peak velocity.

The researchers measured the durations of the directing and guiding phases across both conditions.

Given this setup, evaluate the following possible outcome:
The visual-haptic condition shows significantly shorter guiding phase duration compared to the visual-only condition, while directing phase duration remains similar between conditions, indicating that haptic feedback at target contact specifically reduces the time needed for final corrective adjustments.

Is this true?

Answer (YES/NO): YES